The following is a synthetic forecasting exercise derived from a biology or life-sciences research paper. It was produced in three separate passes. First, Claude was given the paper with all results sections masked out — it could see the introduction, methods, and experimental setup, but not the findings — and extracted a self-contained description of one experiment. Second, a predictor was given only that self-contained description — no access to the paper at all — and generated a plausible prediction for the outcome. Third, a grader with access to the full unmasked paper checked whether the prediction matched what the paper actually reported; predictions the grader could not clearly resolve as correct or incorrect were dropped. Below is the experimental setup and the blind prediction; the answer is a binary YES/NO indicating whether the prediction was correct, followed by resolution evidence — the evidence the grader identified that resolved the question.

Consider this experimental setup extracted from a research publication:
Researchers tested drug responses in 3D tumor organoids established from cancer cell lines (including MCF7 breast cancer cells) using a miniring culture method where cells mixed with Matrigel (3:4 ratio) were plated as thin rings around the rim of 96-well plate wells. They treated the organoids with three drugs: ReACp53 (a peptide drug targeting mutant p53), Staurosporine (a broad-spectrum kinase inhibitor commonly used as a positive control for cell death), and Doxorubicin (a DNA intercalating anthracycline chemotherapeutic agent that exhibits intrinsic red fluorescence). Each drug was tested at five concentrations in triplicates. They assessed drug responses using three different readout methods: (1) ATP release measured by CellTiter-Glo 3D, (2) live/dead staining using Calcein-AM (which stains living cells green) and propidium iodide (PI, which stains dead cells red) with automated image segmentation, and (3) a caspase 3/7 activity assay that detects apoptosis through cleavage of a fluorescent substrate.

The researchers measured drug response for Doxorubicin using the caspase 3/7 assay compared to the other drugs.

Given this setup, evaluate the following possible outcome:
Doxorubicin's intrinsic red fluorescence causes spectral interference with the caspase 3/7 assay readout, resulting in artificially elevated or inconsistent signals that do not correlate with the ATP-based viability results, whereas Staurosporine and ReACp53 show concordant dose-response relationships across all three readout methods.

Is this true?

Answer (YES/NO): NO